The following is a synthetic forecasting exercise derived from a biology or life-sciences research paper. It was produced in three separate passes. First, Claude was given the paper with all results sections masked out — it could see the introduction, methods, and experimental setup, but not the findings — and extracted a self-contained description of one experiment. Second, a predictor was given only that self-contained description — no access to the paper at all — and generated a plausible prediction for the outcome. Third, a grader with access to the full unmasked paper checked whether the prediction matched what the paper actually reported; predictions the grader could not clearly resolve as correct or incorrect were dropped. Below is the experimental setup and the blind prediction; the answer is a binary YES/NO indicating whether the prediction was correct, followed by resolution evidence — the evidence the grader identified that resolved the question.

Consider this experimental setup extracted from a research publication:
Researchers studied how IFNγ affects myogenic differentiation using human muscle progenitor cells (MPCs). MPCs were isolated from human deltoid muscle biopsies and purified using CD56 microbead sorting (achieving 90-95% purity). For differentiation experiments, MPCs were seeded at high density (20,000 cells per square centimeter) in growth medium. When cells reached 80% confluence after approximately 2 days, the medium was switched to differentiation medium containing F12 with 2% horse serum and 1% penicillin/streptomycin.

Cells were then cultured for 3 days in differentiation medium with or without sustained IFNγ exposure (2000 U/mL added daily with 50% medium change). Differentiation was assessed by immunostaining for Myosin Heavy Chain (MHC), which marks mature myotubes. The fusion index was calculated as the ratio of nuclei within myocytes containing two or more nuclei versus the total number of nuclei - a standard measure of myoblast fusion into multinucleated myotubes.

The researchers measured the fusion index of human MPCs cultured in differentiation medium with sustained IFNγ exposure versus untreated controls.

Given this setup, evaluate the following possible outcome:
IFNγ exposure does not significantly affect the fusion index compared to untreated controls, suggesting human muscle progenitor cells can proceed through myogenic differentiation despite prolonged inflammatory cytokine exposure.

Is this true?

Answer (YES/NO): NO